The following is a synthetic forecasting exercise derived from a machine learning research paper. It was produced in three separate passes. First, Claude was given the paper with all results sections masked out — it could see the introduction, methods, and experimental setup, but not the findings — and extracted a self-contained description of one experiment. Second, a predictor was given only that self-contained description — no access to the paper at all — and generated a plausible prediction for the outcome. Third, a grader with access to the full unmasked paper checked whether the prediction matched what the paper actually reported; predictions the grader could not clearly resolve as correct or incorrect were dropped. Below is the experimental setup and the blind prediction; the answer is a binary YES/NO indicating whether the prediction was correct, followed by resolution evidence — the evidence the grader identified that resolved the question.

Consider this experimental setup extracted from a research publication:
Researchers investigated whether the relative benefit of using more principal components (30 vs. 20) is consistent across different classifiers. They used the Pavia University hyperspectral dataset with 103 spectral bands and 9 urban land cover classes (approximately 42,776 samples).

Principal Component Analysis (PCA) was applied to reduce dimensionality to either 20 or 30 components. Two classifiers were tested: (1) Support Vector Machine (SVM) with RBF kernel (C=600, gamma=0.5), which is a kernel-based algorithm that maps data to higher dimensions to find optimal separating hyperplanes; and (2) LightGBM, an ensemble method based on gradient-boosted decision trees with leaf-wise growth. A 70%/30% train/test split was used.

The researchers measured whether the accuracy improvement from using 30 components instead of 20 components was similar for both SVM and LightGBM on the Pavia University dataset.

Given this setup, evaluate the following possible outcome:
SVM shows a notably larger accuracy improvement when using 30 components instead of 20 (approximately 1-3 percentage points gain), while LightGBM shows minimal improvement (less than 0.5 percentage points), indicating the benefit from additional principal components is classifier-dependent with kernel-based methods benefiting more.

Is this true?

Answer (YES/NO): NO